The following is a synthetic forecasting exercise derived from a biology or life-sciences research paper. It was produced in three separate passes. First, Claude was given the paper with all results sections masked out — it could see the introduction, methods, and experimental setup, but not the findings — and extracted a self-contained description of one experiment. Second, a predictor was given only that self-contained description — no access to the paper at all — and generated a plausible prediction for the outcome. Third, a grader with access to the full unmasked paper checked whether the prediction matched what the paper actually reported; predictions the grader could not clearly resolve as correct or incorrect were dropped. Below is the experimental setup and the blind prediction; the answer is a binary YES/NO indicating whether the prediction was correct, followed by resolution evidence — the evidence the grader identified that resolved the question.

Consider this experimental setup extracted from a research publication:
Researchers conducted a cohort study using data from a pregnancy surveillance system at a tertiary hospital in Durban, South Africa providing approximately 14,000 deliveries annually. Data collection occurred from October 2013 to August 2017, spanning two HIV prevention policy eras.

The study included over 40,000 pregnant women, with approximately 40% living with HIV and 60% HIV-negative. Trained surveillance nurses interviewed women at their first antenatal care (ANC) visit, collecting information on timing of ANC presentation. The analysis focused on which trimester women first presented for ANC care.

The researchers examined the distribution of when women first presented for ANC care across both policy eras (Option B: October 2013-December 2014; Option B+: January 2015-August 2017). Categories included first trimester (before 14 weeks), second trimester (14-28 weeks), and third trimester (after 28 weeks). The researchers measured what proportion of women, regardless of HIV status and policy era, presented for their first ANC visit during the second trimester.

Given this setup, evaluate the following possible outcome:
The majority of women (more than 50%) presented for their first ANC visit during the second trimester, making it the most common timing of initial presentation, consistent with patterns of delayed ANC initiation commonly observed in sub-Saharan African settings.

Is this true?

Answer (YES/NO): YES